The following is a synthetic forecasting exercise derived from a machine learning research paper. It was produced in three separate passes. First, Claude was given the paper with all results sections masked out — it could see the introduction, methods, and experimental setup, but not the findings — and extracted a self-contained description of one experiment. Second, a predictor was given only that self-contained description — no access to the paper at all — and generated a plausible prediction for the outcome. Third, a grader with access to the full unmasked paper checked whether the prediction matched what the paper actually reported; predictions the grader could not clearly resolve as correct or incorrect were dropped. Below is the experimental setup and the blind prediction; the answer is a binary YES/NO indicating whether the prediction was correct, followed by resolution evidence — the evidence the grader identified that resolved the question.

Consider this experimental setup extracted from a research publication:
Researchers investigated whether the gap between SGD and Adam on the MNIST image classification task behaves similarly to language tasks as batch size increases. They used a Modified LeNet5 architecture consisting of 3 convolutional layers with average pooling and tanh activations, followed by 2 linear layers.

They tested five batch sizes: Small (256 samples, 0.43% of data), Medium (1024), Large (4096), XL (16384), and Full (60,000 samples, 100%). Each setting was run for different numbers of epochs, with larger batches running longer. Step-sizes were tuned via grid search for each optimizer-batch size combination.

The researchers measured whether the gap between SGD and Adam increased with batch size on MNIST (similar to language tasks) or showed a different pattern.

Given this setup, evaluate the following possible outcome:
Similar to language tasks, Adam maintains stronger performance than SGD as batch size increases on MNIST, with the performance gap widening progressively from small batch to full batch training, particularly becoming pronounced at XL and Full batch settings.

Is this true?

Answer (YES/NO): NO